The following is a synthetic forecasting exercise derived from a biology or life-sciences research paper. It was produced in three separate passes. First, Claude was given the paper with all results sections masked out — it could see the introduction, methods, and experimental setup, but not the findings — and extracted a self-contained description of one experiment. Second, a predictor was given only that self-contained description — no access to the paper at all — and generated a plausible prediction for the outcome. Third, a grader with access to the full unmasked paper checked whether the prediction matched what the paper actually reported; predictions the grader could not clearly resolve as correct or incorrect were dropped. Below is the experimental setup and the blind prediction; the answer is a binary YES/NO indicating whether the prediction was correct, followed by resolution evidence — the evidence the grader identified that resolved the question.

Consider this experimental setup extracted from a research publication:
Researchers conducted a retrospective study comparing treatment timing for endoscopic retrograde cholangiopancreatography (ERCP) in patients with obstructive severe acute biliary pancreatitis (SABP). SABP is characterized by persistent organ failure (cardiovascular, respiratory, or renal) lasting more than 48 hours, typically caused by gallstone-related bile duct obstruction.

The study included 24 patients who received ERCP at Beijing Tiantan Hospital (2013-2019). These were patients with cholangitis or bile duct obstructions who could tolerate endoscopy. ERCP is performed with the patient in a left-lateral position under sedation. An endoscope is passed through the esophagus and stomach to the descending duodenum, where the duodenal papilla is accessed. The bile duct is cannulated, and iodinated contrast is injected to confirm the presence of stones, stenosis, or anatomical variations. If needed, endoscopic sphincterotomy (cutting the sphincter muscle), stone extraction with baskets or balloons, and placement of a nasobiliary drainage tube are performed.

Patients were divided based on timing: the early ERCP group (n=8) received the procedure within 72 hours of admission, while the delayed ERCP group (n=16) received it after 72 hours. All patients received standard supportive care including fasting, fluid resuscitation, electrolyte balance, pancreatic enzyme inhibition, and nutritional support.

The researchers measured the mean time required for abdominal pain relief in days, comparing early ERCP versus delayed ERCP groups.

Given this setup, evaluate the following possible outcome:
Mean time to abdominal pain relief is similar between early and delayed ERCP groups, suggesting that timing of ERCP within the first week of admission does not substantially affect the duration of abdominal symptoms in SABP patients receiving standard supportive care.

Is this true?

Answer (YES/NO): YES